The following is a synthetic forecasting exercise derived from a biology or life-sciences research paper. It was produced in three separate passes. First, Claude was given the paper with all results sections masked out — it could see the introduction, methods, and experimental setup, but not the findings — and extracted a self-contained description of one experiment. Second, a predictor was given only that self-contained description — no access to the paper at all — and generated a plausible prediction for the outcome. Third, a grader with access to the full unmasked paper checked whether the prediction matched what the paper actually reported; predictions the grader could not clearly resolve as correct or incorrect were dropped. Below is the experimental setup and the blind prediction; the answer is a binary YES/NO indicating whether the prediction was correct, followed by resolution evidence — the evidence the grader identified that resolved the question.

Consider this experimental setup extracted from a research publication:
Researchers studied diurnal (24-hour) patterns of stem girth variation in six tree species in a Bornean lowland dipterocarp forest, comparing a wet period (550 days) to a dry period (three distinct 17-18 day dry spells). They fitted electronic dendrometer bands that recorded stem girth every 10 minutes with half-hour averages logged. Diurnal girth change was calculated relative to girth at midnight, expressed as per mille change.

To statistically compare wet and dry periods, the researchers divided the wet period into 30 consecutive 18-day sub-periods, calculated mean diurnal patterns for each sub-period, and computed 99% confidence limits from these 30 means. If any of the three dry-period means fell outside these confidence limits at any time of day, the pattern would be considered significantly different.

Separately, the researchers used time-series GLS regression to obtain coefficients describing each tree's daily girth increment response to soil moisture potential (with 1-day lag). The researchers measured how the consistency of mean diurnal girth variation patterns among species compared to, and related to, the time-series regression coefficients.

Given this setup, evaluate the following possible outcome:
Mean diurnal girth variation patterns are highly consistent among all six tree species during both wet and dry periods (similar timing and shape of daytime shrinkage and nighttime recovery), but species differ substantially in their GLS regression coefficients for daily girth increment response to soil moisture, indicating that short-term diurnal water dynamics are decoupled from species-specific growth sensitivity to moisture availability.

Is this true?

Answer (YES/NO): NO